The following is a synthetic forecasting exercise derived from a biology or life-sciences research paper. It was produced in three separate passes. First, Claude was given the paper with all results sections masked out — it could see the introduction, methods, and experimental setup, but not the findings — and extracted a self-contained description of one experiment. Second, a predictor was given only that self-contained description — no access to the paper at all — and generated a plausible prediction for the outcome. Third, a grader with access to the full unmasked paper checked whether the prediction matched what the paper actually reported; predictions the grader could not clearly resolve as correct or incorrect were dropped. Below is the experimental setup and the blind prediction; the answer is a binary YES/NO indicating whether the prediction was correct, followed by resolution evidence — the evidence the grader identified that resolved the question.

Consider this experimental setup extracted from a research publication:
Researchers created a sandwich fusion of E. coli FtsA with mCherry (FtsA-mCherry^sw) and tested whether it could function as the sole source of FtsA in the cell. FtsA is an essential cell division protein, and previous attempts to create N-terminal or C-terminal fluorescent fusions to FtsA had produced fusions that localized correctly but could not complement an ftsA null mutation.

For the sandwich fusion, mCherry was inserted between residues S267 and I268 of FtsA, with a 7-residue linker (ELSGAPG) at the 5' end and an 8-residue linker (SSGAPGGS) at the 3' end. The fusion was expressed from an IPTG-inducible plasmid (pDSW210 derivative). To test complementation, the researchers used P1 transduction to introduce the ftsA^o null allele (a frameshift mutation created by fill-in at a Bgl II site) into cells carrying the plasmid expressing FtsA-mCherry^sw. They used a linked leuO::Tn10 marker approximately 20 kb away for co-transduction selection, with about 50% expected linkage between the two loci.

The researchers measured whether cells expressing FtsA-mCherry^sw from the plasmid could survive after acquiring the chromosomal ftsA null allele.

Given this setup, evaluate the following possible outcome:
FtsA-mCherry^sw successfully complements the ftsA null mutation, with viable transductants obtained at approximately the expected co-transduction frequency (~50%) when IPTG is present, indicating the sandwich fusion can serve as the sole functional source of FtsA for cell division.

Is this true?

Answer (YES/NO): YES